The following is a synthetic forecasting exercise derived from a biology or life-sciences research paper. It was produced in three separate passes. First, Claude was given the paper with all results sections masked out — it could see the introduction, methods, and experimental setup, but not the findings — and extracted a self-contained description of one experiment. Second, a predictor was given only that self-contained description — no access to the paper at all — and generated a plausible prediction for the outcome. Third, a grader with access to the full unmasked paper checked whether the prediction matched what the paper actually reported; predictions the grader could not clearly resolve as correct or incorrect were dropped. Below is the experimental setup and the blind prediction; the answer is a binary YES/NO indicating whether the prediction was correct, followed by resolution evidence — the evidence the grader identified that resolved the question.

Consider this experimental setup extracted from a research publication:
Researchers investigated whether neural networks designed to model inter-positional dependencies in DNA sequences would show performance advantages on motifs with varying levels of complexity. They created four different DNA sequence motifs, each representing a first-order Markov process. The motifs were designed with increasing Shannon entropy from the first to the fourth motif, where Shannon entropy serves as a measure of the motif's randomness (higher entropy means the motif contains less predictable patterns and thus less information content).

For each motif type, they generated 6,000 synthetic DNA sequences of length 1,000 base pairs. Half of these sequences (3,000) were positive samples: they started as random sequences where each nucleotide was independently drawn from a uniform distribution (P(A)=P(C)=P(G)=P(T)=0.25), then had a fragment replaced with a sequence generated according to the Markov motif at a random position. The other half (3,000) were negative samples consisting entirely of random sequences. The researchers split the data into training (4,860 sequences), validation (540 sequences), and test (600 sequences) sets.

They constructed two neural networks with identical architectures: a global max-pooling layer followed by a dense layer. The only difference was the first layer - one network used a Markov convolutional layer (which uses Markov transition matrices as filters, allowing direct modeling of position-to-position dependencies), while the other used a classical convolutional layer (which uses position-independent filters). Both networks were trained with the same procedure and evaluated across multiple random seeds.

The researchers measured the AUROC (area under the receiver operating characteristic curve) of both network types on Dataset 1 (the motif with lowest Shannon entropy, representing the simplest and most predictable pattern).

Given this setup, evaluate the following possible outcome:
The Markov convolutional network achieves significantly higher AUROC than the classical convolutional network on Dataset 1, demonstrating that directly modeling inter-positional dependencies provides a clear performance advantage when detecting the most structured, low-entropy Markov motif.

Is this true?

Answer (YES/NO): NO